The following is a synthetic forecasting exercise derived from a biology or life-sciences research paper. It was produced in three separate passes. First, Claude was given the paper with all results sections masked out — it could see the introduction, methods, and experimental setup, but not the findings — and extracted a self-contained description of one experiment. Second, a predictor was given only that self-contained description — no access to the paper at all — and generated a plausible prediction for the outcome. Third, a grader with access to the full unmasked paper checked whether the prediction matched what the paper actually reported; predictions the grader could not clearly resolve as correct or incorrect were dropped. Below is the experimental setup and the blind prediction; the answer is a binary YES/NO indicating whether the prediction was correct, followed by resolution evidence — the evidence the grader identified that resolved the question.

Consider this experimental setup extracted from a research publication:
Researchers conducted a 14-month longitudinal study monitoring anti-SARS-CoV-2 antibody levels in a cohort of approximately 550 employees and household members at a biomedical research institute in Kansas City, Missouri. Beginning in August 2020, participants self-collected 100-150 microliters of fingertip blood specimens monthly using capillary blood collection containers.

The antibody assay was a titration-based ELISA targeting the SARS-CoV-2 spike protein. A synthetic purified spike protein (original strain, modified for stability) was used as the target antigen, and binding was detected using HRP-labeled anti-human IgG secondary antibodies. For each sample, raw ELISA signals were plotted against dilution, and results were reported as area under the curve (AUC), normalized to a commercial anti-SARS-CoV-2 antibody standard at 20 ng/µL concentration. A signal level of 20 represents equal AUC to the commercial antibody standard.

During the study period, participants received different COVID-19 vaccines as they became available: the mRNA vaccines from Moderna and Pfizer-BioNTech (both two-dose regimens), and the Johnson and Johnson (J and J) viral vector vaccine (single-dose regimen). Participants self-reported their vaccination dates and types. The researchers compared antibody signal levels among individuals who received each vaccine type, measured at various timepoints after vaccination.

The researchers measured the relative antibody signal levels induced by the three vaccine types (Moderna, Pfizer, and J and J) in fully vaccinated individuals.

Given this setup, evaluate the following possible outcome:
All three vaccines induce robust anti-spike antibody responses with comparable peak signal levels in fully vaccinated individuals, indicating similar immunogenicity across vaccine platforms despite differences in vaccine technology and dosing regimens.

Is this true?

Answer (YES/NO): NO